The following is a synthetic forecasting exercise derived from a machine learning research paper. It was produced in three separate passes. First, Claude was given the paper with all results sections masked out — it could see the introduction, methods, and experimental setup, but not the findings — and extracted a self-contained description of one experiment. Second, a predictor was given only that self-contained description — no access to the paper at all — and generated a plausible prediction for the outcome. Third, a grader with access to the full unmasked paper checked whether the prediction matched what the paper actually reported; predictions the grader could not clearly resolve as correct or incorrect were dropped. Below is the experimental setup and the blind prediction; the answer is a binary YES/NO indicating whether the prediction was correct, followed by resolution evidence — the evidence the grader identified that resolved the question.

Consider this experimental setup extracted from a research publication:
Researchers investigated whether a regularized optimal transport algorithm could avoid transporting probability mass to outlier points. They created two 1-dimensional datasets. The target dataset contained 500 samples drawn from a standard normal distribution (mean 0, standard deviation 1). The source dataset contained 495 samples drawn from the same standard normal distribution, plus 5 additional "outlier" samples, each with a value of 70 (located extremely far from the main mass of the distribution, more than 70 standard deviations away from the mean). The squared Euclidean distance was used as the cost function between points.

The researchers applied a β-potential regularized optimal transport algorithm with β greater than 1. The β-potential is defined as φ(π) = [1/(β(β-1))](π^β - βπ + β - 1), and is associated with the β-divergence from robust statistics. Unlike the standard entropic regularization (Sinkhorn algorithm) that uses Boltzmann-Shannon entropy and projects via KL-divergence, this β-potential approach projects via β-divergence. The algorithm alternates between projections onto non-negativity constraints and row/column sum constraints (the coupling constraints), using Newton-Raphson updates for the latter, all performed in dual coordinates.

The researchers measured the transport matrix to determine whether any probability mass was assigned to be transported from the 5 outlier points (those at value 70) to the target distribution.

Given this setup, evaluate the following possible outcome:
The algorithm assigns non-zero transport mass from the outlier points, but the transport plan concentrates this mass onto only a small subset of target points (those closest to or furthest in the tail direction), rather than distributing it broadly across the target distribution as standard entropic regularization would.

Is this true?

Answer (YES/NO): NO